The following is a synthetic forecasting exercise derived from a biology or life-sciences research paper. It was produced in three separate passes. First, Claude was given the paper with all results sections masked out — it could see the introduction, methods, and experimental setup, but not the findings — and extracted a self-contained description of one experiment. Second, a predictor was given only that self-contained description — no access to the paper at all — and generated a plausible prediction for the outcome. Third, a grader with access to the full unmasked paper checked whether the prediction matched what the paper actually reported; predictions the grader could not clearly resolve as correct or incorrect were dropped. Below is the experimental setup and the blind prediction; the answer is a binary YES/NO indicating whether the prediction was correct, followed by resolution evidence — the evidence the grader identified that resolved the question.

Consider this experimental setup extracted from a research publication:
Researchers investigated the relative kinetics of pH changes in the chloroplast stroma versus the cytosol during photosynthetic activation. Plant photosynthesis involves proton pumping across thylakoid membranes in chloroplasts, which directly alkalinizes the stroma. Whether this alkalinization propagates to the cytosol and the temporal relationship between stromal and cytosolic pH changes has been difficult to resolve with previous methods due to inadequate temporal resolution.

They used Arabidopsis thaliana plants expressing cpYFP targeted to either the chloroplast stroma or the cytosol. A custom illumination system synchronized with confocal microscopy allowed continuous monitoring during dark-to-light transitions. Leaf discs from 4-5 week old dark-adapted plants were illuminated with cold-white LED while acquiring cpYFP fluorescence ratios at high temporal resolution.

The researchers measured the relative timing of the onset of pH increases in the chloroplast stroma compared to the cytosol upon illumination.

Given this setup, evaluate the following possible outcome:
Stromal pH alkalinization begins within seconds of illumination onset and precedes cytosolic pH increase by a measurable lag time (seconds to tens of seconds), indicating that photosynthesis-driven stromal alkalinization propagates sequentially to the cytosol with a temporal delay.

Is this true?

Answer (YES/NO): YES